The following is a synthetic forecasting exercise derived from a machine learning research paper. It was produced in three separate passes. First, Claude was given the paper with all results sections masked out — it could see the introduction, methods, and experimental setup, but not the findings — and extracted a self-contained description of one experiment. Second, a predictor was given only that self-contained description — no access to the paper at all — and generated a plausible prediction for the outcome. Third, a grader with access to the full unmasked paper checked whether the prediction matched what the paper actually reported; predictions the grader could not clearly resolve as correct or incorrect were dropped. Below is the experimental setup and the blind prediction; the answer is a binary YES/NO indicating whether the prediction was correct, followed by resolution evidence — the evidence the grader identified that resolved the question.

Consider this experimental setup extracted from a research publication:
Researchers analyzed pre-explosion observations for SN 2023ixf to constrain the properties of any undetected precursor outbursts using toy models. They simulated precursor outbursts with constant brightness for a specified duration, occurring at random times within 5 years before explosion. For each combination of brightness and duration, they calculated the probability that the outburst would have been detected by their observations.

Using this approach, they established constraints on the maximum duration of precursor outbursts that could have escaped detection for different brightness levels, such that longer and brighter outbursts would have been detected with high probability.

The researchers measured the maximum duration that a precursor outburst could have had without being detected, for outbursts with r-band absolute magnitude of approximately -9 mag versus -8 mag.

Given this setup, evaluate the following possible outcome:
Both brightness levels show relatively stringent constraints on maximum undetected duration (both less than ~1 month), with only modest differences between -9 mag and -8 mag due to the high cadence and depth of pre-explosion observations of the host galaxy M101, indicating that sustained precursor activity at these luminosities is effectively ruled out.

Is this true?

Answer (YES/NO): NO